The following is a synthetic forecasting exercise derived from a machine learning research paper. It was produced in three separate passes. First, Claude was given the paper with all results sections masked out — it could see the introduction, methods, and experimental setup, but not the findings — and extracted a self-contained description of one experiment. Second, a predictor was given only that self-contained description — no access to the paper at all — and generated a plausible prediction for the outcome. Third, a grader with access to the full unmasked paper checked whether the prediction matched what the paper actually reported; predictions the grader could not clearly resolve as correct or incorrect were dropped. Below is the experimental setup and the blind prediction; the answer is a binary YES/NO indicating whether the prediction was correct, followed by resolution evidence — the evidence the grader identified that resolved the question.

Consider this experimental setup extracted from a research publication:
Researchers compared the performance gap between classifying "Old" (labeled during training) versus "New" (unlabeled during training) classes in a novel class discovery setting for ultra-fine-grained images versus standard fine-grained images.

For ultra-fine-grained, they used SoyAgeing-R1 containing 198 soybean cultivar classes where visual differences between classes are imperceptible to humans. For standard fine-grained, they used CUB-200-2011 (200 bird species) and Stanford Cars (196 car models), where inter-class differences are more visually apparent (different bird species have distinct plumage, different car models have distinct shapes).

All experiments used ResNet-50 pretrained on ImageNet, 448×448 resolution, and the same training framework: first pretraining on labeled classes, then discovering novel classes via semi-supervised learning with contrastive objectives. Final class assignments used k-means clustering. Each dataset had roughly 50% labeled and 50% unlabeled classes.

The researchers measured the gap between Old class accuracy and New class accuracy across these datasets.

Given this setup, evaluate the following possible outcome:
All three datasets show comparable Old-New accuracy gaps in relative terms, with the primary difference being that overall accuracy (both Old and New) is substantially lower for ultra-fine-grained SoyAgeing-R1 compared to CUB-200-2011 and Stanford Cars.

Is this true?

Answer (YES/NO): NO